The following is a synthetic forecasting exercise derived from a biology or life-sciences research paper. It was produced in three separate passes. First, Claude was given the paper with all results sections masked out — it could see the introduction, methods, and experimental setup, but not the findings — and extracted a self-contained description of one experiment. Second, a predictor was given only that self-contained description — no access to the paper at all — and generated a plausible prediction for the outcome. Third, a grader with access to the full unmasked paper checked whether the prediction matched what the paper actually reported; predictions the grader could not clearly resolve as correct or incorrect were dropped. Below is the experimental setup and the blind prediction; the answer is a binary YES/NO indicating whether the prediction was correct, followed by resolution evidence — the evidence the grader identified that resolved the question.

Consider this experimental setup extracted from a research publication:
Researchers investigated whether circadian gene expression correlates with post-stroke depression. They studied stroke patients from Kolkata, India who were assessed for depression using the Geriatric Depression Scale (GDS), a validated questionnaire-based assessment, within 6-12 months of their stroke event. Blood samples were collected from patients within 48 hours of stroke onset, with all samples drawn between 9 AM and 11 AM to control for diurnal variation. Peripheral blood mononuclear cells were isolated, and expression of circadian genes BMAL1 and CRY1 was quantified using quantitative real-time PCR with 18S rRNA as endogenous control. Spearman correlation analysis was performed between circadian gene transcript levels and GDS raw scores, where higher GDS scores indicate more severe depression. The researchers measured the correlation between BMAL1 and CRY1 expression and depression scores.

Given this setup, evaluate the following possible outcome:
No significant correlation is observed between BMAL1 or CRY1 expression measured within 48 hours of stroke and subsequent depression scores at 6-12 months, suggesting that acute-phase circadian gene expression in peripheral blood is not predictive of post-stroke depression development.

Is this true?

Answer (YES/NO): NO